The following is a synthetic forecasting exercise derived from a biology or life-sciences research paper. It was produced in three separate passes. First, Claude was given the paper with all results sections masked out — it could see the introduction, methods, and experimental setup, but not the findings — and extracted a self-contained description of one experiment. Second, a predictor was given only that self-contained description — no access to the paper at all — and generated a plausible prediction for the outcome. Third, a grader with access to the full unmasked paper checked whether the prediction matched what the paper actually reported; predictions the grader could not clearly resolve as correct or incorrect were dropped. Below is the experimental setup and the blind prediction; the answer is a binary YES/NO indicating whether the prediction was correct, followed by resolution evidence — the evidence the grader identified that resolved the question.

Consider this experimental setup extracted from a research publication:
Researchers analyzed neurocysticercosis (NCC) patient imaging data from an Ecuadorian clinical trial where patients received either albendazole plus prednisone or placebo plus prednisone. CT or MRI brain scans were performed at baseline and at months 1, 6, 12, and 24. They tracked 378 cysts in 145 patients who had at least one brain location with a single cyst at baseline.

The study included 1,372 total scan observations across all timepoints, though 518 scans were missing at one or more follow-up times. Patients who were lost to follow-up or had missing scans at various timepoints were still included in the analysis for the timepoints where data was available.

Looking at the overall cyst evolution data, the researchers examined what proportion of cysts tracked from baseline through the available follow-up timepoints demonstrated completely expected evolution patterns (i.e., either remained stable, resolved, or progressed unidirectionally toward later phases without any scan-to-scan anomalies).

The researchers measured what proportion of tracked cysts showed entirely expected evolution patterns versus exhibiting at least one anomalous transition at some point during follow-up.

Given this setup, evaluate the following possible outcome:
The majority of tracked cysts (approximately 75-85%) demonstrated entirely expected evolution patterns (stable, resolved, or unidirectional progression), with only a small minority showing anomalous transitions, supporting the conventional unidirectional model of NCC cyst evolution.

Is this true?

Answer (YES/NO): NO